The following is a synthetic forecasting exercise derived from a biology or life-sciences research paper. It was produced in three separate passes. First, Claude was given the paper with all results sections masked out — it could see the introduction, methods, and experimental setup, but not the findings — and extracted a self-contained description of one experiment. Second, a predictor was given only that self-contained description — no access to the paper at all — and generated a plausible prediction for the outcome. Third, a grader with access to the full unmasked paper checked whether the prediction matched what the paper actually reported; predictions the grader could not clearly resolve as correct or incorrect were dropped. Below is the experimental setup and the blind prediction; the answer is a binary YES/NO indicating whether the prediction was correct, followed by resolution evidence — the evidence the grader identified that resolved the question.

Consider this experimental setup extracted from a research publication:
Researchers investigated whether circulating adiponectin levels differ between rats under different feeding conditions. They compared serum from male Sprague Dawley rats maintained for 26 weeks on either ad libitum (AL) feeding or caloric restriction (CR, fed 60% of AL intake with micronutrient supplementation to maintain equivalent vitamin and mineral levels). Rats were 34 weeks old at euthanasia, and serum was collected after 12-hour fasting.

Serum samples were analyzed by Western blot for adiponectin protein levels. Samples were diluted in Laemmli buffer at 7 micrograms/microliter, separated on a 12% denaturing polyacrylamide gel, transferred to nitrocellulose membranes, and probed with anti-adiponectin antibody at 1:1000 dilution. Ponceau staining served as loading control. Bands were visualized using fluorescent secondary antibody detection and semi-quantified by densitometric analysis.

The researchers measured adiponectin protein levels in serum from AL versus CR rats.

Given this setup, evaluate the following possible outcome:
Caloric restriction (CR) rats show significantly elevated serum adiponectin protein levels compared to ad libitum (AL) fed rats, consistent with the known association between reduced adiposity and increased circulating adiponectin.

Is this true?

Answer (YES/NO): YES